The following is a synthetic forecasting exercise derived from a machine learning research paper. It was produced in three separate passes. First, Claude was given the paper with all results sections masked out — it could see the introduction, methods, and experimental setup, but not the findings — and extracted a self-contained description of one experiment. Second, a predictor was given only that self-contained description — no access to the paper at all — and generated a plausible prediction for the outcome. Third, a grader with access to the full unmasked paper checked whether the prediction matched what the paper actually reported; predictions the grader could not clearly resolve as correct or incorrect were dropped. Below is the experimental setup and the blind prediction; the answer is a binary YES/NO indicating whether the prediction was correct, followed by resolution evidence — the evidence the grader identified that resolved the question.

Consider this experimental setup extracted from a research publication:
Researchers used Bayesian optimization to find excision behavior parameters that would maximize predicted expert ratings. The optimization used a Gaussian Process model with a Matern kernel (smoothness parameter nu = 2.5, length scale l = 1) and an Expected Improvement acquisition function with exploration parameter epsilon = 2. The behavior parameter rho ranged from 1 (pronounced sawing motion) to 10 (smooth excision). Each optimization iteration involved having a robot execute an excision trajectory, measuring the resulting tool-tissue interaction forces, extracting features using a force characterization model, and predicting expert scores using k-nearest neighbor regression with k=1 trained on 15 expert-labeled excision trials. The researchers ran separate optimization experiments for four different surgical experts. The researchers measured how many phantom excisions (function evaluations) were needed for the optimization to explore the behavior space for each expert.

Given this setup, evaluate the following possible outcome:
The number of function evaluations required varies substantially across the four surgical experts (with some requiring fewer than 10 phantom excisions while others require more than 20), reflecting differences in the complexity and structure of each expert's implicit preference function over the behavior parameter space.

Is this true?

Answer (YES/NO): NO